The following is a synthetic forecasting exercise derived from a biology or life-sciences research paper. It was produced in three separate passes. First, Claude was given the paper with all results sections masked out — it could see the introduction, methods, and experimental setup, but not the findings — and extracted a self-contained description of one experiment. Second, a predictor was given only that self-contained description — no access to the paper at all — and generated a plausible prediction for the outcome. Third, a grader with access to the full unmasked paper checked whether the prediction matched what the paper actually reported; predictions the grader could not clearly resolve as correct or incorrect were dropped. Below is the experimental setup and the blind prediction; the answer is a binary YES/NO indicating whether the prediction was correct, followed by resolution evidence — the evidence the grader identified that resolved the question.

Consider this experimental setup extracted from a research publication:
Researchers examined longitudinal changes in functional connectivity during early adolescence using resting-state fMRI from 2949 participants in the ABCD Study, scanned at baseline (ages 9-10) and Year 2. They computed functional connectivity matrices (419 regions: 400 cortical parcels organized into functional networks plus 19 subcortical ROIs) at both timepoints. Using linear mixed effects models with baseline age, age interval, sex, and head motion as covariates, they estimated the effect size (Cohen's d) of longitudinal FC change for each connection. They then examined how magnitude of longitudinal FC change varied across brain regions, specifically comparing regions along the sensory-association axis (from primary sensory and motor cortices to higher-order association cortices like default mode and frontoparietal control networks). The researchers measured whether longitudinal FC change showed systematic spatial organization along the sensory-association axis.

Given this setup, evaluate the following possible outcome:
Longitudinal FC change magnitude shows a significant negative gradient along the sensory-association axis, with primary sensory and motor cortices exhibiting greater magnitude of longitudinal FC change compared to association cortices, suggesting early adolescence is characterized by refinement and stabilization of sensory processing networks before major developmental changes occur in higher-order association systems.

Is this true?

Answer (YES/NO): YES